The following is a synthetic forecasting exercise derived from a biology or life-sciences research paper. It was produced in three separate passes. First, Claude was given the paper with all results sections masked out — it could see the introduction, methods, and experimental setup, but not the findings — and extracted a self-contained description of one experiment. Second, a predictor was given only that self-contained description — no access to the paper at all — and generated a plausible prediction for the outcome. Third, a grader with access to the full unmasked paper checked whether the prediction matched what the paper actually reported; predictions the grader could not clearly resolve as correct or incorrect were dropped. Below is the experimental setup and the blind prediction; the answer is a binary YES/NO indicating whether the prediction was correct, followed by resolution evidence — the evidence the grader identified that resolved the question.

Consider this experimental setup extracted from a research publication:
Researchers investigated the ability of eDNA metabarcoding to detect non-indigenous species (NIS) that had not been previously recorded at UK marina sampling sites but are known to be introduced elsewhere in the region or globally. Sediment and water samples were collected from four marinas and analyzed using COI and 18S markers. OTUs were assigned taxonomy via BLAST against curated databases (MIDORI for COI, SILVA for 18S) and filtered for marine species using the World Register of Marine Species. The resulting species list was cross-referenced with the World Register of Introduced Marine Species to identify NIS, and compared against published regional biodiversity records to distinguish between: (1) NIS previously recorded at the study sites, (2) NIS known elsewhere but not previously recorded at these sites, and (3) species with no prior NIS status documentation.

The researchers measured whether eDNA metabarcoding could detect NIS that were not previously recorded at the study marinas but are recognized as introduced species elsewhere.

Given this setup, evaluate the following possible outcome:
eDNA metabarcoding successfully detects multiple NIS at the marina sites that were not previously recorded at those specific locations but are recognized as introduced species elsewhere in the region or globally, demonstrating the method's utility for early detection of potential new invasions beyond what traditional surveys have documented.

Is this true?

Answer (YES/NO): YES